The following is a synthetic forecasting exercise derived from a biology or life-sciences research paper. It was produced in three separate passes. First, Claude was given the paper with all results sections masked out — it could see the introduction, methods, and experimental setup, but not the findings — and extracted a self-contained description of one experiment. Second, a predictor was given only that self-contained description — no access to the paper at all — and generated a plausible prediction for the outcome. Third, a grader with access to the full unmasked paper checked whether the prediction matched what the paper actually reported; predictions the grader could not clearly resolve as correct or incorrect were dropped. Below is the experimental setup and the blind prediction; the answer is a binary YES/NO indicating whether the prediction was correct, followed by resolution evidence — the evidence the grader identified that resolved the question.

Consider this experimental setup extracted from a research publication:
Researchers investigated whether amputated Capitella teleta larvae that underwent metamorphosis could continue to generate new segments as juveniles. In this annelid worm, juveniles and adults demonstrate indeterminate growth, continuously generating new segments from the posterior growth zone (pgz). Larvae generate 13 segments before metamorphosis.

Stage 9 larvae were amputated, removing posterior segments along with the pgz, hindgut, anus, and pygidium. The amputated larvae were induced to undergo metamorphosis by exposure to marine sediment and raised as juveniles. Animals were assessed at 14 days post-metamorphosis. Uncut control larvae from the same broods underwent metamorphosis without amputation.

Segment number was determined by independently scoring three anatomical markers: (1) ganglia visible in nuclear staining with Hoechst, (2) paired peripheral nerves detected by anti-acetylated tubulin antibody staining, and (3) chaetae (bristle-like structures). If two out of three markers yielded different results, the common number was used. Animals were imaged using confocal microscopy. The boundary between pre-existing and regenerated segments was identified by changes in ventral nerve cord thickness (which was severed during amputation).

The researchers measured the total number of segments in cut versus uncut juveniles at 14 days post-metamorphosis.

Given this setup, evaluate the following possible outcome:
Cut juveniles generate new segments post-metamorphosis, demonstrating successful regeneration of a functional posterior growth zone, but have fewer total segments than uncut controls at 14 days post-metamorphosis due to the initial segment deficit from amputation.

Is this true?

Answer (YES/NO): YES